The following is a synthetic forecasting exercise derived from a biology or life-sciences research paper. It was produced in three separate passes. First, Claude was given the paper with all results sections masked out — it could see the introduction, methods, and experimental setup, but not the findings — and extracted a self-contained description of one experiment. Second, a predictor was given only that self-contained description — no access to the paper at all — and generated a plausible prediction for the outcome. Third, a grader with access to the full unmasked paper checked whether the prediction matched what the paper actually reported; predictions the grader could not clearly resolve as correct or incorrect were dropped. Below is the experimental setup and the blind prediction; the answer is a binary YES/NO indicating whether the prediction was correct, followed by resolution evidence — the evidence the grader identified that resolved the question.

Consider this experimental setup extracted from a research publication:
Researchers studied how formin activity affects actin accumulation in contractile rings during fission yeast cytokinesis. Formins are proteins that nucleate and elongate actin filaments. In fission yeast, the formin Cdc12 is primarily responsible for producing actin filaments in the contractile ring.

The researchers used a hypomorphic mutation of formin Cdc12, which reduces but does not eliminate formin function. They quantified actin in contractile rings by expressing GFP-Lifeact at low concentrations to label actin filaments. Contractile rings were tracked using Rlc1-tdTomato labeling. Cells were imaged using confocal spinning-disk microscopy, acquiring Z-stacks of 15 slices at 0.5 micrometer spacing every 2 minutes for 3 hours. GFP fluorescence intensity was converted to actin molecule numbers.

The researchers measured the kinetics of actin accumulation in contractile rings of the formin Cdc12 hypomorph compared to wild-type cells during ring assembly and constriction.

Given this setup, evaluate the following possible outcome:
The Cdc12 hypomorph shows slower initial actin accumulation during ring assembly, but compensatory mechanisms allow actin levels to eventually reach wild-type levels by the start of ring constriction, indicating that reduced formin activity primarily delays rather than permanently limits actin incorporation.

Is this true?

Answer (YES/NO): NO